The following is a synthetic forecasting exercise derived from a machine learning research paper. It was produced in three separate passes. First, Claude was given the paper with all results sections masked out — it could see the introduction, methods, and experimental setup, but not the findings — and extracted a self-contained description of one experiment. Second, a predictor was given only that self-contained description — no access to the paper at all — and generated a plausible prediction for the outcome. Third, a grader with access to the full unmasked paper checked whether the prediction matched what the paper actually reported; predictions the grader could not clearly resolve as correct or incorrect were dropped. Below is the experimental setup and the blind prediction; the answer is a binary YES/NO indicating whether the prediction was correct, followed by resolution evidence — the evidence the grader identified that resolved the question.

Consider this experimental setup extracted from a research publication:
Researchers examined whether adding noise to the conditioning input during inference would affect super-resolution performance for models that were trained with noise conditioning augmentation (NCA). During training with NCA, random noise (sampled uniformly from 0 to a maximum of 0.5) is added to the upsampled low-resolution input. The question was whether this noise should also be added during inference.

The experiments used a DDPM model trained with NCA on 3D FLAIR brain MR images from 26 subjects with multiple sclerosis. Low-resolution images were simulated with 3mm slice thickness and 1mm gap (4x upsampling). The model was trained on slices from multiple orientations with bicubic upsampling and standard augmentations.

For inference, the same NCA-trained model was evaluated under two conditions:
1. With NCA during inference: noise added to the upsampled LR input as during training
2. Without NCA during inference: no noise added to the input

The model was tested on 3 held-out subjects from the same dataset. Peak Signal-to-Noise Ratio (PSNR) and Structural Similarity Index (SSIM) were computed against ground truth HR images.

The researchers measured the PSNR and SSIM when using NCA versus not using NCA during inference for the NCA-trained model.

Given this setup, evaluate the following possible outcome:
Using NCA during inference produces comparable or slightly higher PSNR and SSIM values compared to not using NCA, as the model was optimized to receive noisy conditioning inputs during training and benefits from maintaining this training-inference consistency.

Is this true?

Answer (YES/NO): NO